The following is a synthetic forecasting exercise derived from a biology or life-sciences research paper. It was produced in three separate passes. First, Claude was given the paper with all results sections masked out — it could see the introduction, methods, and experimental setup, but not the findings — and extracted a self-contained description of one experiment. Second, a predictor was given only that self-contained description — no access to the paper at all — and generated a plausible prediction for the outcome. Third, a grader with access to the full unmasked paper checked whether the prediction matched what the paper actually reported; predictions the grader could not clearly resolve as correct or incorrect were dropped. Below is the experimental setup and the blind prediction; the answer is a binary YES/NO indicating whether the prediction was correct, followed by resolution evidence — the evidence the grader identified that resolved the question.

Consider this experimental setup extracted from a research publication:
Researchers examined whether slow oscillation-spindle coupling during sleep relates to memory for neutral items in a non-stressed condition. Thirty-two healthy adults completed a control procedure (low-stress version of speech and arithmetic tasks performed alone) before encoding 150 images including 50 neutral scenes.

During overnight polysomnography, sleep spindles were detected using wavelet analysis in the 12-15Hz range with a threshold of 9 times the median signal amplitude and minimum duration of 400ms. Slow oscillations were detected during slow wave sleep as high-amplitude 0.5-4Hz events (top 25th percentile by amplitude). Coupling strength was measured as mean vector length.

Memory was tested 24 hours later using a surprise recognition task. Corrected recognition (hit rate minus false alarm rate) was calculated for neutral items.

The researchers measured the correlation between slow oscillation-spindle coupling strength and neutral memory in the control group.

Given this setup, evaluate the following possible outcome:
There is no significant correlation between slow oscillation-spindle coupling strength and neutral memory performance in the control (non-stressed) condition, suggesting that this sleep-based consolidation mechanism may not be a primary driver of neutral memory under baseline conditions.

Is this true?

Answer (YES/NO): YES